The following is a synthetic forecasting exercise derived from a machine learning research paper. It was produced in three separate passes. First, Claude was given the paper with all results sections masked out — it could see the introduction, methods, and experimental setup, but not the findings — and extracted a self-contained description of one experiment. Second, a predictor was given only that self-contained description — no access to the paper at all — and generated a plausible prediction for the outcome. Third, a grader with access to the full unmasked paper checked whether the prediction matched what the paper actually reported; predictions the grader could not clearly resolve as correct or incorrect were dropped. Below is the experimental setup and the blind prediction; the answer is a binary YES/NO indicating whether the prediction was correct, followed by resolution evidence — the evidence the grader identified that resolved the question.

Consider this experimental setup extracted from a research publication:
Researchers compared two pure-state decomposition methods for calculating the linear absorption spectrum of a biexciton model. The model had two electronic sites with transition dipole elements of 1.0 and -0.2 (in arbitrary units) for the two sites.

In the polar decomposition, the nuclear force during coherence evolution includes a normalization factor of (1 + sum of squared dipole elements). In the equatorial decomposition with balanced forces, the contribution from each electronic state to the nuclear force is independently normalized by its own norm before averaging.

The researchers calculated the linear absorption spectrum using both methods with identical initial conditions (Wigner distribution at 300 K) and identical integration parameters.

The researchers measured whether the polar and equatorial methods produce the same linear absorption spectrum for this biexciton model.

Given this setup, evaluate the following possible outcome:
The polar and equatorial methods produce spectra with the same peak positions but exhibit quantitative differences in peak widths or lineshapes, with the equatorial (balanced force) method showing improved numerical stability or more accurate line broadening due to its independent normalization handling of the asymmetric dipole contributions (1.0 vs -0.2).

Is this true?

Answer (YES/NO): NO